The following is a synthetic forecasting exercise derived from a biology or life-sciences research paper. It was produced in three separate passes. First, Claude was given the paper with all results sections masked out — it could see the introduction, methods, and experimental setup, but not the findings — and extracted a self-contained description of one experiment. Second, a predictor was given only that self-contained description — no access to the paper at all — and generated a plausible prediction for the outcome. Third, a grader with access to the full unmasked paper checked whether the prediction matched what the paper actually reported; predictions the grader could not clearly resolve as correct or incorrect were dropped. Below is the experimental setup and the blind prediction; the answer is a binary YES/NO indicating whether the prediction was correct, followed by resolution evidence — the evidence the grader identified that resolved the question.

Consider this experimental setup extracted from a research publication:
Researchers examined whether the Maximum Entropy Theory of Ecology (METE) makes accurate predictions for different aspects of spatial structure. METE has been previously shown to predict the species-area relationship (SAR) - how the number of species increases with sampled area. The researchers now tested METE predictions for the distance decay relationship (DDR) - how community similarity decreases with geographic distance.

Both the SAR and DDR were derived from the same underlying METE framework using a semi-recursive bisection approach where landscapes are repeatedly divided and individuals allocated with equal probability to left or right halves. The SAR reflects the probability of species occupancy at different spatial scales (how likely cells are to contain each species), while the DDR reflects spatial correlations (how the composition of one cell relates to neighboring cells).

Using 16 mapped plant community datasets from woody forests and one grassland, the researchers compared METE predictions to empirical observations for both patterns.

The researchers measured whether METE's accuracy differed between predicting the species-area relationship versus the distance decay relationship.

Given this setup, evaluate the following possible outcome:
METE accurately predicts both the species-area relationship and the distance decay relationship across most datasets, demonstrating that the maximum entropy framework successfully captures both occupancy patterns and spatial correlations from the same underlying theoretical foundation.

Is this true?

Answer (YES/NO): NO